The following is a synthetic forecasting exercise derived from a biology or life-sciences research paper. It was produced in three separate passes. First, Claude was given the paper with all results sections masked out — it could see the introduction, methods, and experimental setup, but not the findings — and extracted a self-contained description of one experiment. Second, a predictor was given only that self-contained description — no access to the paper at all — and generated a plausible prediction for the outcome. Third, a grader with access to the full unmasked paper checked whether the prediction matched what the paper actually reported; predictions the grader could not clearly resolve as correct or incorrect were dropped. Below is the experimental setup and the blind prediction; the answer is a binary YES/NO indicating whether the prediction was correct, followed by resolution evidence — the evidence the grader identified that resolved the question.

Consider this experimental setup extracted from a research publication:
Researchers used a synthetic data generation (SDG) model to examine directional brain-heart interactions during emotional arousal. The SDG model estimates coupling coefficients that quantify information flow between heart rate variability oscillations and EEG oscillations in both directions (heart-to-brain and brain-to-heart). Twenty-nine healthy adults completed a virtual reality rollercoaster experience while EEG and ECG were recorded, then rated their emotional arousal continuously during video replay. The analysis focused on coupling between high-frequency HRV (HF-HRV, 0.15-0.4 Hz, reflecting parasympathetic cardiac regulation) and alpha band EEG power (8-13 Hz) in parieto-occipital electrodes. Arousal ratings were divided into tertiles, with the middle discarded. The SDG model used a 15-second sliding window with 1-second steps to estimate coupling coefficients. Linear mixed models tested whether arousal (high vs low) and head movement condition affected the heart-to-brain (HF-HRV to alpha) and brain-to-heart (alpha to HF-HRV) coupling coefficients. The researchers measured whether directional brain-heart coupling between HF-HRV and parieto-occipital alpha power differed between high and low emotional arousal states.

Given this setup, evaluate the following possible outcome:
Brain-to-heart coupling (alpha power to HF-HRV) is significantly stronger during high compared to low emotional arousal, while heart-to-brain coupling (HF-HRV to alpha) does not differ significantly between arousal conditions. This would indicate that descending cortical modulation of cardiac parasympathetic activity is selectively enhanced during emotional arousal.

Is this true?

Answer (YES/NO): NO